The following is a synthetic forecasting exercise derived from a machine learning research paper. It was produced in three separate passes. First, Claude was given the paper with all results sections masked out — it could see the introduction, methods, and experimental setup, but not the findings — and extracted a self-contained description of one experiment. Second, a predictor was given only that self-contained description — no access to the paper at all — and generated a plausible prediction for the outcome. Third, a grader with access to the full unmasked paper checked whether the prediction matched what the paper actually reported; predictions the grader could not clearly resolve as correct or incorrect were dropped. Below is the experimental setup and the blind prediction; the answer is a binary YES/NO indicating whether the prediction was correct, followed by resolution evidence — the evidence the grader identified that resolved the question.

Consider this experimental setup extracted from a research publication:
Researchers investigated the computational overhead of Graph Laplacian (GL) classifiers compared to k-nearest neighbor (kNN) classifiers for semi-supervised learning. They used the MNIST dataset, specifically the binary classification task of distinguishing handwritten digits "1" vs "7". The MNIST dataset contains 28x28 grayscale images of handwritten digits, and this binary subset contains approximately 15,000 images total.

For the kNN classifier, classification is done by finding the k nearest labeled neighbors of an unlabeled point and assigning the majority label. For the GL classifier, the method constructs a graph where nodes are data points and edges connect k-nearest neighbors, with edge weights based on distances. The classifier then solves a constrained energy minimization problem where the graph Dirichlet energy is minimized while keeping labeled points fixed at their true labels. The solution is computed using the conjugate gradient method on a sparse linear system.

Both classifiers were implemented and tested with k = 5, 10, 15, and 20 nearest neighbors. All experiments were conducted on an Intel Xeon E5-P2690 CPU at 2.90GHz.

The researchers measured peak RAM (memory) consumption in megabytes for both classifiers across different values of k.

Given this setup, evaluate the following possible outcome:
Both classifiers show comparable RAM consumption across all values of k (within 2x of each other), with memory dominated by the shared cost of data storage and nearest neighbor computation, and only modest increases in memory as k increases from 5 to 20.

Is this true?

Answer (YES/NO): NO